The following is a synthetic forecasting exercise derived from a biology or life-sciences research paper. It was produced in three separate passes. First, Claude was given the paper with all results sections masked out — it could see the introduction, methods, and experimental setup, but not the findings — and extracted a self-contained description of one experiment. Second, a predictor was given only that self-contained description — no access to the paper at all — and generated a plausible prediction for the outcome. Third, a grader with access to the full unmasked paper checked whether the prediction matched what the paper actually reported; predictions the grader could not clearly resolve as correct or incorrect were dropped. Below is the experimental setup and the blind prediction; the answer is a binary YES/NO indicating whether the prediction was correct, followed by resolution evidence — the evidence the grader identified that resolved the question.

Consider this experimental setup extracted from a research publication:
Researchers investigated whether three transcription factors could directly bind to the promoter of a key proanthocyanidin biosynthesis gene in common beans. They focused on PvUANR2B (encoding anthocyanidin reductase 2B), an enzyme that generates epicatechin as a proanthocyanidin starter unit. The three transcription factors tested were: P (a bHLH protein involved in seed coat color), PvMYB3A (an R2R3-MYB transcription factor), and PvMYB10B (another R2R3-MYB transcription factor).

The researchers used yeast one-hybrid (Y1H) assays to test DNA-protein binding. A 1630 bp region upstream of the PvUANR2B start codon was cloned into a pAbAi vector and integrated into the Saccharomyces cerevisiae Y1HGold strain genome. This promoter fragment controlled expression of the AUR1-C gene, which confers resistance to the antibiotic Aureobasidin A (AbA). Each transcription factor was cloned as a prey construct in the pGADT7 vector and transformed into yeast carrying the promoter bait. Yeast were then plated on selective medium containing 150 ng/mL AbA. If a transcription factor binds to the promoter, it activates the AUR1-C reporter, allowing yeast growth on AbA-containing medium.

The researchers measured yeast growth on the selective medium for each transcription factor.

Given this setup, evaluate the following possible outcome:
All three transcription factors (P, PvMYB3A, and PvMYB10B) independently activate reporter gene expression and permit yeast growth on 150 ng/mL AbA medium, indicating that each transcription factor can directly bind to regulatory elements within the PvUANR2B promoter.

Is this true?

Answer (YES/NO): NO